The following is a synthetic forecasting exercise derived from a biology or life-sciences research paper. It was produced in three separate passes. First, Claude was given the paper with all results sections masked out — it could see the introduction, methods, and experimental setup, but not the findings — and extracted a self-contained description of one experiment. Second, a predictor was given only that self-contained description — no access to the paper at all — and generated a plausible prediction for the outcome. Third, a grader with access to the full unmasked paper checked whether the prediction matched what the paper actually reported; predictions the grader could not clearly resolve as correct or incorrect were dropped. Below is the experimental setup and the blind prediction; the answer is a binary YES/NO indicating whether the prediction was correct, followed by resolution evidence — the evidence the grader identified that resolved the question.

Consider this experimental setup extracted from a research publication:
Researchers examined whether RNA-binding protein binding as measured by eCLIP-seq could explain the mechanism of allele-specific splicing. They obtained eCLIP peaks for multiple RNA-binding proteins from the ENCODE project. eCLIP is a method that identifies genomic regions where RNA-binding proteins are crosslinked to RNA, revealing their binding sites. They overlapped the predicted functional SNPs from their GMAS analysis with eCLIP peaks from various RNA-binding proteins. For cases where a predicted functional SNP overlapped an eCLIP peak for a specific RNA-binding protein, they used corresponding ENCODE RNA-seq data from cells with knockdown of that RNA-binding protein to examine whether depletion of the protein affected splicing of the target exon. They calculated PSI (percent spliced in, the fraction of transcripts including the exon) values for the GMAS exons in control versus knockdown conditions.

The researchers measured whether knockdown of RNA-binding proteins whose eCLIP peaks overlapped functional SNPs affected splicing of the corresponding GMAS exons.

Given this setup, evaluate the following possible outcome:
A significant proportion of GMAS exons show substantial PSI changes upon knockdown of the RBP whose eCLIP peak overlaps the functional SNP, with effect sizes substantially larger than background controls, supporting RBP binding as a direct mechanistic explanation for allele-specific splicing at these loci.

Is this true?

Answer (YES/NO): YES